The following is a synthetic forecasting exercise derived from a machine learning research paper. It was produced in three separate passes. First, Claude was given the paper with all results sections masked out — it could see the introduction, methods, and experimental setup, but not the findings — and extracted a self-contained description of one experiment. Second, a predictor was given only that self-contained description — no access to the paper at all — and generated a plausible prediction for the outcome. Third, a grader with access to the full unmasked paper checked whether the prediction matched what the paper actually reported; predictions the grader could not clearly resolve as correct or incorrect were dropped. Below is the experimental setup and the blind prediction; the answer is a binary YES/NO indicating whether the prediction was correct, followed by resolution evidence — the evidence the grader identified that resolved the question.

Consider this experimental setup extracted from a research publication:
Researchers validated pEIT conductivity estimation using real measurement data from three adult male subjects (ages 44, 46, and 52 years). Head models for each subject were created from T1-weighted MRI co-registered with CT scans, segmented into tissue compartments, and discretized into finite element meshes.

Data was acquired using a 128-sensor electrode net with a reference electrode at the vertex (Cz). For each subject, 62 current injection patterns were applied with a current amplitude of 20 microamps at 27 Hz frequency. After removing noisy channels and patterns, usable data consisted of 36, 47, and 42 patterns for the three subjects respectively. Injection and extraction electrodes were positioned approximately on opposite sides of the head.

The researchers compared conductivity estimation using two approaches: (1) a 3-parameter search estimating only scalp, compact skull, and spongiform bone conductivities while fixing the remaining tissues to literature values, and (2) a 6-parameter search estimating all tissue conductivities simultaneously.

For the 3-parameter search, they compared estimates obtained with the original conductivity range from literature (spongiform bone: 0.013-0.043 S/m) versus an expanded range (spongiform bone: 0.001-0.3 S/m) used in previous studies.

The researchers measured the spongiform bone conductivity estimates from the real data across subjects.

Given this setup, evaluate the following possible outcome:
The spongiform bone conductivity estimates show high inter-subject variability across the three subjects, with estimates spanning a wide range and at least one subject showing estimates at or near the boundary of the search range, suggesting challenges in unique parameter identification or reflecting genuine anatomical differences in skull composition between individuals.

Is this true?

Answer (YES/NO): NO